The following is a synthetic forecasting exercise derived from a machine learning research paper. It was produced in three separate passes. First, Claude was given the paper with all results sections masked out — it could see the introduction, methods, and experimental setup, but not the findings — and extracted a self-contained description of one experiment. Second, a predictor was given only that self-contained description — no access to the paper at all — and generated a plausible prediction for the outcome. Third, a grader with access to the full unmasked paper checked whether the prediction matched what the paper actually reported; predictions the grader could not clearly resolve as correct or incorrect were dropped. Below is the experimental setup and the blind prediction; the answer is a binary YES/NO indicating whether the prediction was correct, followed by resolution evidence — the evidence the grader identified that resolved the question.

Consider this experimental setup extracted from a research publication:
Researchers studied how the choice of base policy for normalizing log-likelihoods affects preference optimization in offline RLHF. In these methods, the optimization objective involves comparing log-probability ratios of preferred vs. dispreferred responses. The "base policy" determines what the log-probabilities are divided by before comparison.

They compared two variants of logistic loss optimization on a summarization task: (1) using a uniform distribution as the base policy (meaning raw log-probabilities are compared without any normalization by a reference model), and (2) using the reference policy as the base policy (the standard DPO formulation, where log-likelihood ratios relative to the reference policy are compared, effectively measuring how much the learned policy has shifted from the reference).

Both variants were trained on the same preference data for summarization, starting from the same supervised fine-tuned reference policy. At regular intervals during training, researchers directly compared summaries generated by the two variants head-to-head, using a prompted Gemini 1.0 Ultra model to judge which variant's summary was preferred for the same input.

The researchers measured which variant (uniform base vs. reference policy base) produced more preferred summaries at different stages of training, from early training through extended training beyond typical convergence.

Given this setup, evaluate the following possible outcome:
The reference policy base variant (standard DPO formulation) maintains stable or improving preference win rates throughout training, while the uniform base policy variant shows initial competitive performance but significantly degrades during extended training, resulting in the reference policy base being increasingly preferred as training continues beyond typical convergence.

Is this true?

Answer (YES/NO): NO